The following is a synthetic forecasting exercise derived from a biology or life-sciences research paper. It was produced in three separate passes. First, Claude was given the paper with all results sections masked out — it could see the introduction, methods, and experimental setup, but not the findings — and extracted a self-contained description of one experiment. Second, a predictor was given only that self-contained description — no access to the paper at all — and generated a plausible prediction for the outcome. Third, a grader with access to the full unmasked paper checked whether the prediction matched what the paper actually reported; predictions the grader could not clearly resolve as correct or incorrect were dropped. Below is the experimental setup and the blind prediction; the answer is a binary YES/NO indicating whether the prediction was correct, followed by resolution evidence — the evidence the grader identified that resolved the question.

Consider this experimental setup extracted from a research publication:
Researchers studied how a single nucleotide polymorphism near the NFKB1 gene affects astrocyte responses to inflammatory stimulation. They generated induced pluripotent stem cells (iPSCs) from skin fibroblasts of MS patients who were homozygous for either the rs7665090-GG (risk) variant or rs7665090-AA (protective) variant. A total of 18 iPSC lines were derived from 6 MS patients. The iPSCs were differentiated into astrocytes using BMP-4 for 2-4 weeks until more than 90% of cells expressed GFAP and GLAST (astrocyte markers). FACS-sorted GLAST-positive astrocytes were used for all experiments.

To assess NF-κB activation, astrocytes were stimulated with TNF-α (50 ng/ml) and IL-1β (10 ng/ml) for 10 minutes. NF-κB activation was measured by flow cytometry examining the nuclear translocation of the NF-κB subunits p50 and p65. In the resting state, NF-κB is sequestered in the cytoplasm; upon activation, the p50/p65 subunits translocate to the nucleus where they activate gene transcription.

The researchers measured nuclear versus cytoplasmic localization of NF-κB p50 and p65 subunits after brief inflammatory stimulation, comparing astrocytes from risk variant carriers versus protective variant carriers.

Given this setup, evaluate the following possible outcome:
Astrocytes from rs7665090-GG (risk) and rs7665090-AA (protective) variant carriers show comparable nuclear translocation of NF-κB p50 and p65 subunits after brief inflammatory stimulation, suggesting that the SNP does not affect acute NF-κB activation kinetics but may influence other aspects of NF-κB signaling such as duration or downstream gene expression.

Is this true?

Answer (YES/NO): NO